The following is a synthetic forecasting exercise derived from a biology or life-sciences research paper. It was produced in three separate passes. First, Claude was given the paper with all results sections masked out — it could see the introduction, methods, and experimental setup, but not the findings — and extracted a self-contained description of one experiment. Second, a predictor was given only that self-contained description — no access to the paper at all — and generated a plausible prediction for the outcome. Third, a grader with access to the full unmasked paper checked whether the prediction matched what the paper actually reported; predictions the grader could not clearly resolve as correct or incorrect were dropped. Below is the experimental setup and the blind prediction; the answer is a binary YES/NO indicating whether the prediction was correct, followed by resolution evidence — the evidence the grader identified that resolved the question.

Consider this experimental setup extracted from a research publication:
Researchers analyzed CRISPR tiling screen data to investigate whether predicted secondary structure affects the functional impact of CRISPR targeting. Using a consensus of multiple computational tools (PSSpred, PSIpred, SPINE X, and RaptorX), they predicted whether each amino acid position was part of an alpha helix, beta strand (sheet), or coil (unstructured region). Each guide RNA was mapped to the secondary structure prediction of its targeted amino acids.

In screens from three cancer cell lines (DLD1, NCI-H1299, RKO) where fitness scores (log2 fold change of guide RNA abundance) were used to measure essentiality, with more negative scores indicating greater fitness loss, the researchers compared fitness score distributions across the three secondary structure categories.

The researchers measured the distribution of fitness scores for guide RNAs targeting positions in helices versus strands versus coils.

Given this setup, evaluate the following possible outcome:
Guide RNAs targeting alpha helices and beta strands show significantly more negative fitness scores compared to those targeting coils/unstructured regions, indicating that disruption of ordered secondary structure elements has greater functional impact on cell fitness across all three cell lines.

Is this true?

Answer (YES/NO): YES